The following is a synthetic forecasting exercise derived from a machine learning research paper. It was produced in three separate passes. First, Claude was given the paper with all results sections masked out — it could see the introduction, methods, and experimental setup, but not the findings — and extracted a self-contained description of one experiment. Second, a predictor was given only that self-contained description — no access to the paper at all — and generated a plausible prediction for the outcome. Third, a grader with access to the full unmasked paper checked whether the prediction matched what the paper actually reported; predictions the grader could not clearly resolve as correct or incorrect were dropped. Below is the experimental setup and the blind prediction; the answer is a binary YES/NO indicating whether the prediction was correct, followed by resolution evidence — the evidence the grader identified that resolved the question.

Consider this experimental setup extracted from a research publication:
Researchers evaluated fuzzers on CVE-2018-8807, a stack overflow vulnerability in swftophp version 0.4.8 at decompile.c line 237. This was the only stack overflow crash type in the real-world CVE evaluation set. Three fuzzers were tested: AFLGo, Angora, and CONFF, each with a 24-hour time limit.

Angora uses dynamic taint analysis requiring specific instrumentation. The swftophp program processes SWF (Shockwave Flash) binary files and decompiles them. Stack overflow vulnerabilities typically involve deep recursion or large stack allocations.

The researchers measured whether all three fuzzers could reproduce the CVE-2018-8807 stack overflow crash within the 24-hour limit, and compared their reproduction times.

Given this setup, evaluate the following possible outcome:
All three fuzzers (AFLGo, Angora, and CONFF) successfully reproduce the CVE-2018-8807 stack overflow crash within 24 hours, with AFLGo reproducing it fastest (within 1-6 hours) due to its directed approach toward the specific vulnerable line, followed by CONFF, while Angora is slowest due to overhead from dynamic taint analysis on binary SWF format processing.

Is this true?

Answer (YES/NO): NO